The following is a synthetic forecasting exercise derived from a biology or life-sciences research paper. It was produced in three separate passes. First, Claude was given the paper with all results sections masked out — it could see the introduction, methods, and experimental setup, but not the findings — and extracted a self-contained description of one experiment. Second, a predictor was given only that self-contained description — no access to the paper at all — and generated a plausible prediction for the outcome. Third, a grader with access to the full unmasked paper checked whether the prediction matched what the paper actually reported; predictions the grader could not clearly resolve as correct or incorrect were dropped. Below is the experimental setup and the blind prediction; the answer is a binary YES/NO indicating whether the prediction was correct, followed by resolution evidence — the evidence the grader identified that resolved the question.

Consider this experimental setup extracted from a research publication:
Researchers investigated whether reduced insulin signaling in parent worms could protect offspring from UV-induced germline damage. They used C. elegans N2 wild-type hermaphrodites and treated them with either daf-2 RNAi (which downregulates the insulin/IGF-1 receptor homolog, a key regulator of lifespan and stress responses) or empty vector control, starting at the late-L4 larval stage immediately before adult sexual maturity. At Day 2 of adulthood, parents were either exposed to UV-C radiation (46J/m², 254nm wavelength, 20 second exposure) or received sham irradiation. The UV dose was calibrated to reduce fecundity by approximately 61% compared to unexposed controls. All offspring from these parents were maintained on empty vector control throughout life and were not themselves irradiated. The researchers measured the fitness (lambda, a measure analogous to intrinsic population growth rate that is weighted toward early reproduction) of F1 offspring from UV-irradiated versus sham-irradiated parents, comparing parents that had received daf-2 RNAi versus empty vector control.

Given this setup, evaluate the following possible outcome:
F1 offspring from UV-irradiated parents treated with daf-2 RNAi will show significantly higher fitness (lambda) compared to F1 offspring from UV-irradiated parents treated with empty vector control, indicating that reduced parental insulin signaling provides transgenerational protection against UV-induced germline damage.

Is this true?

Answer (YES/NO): YES